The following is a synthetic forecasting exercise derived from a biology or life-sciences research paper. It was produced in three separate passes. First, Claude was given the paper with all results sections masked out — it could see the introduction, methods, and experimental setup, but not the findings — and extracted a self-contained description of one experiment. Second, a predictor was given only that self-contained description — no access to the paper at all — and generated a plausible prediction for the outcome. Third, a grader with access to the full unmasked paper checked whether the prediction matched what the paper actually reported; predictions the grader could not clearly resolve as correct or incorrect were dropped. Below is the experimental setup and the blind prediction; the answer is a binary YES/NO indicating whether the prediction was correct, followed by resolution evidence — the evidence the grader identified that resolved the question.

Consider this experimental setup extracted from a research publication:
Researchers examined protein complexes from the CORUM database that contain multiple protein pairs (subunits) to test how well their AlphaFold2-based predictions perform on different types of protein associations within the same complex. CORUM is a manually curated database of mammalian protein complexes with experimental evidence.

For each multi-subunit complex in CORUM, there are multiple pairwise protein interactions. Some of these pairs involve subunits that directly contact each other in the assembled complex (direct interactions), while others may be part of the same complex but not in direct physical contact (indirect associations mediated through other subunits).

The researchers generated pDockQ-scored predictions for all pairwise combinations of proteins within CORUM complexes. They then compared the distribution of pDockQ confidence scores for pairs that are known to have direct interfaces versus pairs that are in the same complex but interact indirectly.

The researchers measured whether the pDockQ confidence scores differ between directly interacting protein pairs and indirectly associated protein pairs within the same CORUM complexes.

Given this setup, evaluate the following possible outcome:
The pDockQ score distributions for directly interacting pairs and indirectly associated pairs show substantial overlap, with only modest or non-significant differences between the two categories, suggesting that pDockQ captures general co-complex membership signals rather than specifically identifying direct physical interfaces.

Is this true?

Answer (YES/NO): NO